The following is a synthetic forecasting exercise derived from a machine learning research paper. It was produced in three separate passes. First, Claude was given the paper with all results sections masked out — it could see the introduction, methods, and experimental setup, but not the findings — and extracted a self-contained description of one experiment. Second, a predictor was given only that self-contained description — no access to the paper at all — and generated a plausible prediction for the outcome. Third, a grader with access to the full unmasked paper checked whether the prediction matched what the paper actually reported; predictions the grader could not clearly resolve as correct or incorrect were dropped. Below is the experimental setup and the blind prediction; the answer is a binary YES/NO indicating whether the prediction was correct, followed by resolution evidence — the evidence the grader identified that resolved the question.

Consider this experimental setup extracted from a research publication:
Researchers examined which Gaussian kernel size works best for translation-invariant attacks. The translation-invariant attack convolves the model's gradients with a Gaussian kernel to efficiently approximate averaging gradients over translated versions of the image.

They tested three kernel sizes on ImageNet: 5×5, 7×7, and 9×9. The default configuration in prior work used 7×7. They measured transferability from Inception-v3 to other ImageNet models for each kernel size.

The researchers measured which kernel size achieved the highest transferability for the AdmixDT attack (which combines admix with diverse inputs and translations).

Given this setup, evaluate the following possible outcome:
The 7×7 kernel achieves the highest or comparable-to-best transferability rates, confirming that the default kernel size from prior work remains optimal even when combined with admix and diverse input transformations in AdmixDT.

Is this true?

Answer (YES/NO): NO